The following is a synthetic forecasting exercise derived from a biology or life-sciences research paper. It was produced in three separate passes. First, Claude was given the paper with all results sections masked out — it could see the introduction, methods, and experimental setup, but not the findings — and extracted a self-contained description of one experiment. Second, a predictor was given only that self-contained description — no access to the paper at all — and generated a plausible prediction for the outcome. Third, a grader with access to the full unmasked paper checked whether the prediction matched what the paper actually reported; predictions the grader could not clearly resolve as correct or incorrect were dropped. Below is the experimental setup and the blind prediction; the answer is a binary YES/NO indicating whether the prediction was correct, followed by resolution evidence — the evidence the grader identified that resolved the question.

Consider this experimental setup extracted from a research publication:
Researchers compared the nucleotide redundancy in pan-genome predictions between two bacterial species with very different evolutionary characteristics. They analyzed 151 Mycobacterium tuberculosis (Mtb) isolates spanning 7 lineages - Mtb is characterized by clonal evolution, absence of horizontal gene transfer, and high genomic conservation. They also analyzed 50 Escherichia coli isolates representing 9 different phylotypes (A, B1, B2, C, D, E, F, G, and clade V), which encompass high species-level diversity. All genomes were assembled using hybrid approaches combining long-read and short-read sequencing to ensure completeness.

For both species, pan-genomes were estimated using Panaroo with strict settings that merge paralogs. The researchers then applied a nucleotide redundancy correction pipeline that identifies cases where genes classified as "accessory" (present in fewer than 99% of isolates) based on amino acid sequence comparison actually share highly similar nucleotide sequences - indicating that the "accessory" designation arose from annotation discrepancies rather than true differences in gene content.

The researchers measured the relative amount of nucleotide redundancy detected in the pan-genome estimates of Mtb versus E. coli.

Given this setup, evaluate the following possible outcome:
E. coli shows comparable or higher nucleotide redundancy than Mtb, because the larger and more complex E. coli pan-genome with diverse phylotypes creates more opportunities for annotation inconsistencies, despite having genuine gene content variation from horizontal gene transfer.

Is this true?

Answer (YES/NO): NO